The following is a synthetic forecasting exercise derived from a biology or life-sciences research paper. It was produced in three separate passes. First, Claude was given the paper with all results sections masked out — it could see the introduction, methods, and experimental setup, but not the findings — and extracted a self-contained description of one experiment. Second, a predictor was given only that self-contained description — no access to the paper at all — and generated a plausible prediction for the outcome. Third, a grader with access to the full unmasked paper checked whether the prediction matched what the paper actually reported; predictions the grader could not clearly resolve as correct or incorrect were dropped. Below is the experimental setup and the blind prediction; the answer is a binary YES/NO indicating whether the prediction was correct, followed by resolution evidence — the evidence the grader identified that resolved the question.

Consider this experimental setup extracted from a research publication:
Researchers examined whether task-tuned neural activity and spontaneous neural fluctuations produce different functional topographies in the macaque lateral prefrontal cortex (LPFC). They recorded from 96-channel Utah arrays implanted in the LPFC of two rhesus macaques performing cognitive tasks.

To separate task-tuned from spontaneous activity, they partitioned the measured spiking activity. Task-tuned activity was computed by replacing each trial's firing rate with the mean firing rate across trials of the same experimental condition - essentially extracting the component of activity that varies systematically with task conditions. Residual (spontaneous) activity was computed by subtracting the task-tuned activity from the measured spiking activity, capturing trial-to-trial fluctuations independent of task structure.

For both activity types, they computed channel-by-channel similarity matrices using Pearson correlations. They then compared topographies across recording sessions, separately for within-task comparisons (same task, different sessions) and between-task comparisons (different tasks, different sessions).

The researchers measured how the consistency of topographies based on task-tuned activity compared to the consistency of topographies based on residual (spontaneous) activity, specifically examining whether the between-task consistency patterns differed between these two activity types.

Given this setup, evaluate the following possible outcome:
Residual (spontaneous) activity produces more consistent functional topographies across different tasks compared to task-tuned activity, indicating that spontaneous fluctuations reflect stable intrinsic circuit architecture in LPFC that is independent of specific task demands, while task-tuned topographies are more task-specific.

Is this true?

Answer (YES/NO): YES